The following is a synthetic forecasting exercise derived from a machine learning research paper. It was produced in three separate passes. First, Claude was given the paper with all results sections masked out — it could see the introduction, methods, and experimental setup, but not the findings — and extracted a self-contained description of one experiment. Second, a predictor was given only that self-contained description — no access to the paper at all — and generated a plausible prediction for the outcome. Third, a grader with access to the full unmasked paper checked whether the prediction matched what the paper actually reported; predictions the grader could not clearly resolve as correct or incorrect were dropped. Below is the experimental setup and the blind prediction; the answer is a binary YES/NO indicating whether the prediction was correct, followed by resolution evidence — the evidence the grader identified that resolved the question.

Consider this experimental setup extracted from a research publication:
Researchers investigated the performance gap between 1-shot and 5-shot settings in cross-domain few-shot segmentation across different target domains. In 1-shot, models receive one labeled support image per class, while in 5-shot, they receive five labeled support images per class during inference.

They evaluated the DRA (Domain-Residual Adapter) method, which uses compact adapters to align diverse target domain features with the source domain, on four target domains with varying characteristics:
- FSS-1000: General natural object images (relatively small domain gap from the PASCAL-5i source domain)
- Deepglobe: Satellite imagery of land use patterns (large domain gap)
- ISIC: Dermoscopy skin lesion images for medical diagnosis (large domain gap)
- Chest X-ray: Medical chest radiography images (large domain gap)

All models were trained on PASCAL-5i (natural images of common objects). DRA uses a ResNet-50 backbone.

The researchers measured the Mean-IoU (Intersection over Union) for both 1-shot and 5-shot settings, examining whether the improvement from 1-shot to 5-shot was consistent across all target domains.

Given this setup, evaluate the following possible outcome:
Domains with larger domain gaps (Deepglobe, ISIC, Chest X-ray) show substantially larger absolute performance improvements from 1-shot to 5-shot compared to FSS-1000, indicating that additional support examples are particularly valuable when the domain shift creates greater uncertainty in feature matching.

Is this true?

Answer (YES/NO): NO